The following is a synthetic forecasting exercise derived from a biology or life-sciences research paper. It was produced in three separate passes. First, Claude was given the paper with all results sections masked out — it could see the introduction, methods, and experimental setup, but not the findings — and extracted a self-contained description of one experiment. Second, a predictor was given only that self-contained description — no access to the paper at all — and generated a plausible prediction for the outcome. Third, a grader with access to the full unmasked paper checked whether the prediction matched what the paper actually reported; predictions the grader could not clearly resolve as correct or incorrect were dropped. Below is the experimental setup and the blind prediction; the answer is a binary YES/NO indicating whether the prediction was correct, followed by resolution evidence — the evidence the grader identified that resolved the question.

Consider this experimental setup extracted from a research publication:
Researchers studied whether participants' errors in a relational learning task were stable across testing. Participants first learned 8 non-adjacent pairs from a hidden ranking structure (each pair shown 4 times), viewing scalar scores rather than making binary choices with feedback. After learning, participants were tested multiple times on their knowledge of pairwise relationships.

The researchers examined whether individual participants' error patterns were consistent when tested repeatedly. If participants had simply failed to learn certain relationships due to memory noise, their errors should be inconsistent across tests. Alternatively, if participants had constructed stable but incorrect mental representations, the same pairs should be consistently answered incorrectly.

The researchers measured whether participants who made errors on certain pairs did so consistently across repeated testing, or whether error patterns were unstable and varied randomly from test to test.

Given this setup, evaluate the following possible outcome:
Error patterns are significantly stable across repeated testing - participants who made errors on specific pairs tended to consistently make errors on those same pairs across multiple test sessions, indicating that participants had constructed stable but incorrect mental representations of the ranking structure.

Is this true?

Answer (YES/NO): YES